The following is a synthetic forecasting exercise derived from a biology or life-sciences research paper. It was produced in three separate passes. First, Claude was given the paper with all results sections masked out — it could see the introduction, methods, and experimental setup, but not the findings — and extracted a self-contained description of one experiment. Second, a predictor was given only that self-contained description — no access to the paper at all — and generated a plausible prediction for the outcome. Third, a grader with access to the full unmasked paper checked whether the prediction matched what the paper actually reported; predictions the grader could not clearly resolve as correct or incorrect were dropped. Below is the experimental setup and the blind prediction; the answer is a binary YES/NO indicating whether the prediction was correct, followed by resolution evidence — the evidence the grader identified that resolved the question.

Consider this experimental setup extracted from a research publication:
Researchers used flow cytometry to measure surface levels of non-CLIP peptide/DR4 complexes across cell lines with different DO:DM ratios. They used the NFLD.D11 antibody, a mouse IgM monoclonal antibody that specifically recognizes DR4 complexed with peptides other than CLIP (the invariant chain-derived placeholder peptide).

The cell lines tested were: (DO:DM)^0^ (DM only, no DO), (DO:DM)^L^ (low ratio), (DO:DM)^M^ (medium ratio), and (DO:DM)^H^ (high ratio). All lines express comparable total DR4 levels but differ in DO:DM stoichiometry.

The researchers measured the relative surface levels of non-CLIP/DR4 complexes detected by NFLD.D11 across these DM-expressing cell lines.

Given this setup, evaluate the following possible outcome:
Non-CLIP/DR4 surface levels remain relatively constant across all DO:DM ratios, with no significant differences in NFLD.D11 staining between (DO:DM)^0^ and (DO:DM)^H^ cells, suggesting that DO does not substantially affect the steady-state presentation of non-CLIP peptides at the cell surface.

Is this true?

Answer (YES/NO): NO